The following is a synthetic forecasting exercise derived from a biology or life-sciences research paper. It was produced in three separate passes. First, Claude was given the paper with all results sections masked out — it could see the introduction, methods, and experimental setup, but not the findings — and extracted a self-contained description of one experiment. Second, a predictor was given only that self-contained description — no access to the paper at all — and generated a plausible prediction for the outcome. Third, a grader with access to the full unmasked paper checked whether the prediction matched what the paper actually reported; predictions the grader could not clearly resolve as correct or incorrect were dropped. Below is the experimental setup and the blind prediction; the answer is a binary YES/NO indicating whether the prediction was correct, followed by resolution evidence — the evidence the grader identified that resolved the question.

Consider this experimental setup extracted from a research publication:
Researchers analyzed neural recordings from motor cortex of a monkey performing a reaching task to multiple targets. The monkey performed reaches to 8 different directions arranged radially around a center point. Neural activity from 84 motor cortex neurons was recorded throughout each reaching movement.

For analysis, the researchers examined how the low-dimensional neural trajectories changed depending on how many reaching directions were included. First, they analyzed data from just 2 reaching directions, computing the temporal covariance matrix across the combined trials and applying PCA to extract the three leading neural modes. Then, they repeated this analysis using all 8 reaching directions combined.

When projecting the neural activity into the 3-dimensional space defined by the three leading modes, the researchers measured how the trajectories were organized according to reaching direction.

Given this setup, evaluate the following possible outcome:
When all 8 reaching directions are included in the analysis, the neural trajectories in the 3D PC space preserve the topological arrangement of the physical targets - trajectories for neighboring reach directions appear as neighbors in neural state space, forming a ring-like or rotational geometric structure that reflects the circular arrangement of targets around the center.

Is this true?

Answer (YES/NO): YES